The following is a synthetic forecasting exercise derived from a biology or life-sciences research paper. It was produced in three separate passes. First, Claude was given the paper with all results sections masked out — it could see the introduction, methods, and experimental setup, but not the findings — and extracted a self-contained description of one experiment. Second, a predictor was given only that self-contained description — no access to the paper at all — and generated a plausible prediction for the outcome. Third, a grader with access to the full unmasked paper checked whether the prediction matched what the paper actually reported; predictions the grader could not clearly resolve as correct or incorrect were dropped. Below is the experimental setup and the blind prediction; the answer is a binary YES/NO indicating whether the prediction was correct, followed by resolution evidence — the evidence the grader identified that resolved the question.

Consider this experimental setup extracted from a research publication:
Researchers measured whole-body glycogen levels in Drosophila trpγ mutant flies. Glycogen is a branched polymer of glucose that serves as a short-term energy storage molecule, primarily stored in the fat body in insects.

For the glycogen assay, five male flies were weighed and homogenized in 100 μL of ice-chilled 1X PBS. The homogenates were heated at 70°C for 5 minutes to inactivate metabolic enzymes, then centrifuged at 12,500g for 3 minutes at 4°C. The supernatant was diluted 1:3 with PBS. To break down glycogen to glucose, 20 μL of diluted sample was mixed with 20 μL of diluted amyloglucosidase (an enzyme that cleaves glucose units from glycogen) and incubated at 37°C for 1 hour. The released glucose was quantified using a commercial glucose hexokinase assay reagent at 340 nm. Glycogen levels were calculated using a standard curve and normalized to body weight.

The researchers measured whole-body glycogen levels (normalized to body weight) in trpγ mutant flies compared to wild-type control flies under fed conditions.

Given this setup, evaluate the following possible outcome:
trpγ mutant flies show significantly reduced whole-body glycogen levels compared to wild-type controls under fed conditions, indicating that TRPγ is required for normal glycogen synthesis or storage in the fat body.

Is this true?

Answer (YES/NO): YES